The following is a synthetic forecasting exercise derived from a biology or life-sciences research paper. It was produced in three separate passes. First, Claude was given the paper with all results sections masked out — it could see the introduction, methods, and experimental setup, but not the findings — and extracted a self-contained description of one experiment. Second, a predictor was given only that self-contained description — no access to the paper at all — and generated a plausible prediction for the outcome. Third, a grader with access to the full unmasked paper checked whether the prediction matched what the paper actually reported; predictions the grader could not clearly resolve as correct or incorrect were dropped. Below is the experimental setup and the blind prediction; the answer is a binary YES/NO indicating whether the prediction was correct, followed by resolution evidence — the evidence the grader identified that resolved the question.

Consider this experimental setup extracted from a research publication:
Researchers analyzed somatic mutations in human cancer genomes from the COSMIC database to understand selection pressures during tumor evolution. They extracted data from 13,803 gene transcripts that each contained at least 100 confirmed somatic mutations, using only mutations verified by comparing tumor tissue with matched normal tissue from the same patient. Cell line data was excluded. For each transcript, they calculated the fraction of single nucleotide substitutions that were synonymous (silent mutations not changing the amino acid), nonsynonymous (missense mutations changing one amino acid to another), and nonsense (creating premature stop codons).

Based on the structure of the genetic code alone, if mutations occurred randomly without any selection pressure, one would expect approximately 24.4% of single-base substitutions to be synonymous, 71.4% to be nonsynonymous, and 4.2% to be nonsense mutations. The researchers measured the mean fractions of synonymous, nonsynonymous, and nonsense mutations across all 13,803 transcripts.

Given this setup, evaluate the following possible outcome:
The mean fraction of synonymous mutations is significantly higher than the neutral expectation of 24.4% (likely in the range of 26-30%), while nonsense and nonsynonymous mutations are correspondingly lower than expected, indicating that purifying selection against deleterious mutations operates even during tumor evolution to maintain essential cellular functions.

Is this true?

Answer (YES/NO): NO